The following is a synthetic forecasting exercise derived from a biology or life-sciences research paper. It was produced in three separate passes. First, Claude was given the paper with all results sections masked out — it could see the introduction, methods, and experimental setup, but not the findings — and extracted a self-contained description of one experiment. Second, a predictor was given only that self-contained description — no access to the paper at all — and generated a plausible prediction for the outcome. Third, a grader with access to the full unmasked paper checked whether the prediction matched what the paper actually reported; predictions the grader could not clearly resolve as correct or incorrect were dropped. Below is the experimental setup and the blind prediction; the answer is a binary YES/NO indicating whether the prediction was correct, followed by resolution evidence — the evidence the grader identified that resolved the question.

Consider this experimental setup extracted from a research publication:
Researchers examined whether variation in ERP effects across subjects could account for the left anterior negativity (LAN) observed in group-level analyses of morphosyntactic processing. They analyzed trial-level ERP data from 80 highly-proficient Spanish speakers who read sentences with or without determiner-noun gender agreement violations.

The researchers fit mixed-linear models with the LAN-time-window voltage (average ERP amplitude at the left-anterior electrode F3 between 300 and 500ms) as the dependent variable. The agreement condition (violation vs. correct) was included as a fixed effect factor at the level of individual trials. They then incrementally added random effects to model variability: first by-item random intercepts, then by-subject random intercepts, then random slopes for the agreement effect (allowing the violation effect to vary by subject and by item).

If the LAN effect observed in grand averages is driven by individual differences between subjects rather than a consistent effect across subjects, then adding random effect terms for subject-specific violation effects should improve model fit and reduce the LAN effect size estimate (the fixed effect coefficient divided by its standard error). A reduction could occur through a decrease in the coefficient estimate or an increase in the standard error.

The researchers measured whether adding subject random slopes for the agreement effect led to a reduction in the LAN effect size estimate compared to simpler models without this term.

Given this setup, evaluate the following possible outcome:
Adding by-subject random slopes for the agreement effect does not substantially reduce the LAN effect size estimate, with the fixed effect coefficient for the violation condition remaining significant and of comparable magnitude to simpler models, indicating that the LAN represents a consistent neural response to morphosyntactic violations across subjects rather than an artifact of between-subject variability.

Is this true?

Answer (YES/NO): YES